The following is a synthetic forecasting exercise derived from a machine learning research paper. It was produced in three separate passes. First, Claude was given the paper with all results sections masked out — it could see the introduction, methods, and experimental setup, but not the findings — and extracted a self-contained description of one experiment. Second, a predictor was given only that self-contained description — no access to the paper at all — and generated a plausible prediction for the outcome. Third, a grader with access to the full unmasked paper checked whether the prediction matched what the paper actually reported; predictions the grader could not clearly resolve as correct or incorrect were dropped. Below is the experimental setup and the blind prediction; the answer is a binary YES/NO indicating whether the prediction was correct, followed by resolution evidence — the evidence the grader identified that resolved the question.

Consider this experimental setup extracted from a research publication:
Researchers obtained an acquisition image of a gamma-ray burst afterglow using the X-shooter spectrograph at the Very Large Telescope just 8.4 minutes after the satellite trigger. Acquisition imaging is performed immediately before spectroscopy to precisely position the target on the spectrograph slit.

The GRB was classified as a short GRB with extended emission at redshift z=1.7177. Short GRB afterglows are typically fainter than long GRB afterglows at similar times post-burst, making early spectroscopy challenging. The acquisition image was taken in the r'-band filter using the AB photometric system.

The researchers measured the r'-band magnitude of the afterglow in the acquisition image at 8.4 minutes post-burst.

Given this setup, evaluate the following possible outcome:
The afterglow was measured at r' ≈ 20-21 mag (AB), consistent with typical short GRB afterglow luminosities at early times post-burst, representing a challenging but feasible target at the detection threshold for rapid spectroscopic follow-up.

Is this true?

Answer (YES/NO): YES